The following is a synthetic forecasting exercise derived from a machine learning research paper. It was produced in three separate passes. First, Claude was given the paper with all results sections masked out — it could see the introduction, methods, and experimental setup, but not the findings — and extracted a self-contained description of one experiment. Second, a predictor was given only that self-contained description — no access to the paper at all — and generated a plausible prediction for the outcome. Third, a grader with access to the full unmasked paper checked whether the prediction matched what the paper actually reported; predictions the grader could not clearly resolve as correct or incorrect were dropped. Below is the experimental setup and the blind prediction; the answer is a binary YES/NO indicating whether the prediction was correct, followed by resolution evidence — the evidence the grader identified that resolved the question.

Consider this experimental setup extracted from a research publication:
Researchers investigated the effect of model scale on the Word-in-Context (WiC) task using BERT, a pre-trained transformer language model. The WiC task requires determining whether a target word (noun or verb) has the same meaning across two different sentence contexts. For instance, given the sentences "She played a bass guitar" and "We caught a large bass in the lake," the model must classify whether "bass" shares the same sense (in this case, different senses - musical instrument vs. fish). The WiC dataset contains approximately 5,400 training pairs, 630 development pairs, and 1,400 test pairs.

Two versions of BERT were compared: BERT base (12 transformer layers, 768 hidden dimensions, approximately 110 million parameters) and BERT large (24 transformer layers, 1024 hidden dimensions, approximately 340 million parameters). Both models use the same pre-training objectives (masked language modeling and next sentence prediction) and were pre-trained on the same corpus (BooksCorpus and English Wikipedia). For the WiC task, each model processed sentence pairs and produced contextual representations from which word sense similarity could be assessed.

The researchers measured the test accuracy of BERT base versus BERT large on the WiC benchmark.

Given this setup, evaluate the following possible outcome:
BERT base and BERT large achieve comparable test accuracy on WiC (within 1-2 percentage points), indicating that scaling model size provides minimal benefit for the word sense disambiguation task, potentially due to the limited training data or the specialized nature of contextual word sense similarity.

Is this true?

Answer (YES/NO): YES